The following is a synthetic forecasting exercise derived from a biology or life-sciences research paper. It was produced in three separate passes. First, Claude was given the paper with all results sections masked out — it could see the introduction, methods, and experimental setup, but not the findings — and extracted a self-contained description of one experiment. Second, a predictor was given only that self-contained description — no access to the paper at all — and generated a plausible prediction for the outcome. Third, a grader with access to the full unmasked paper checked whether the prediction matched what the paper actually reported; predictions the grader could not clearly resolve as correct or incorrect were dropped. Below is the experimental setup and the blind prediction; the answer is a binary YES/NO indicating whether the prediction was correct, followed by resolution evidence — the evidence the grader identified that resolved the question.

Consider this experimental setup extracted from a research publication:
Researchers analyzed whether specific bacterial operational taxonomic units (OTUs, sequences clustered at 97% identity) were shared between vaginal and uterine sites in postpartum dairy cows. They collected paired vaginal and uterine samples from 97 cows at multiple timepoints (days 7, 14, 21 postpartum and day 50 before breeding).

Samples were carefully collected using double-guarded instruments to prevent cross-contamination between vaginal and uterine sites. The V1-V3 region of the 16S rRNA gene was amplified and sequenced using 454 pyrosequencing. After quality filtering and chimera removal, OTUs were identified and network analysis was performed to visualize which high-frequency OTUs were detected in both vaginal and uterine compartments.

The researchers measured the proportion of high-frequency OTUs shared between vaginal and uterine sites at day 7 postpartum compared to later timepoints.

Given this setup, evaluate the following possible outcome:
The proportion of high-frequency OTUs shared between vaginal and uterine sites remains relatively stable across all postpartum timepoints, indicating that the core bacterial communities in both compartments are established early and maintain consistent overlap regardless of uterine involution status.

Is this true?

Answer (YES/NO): NO